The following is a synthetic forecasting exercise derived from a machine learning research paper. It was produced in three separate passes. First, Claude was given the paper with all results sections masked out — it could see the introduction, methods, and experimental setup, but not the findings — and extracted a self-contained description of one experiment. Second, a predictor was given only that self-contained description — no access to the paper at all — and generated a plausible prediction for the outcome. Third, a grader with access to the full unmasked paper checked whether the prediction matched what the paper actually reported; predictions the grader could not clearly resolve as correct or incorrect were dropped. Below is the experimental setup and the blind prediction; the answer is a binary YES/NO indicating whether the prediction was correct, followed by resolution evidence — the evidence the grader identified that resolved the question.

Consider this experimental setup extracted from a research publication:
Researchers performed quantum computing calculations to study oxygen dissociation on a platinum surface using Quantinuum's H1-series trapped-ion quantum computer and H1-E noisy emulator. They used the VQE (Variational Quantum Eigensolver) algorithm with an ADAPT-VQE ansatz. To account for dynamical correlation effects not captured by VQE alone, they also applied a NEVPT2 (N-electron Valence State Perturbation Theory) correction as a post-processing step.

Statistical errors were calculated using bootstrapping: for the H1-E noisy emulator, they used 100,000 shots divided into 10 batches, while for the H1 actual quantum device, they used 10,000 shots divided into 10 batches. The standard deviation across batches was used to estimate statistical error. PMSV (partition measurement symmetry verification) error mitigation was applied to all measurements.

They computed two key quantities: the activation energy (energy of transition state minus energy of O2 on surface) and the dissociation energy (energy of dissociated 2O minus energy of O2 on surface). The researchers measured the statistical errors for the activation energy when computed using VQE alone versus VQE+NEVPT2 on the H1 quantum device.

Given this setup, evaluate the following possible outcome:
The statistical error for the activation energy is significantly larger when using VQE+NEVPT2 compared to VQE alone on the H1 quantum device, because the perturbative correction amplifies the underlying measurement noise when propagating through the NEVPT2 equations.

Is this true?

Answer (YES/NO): YES